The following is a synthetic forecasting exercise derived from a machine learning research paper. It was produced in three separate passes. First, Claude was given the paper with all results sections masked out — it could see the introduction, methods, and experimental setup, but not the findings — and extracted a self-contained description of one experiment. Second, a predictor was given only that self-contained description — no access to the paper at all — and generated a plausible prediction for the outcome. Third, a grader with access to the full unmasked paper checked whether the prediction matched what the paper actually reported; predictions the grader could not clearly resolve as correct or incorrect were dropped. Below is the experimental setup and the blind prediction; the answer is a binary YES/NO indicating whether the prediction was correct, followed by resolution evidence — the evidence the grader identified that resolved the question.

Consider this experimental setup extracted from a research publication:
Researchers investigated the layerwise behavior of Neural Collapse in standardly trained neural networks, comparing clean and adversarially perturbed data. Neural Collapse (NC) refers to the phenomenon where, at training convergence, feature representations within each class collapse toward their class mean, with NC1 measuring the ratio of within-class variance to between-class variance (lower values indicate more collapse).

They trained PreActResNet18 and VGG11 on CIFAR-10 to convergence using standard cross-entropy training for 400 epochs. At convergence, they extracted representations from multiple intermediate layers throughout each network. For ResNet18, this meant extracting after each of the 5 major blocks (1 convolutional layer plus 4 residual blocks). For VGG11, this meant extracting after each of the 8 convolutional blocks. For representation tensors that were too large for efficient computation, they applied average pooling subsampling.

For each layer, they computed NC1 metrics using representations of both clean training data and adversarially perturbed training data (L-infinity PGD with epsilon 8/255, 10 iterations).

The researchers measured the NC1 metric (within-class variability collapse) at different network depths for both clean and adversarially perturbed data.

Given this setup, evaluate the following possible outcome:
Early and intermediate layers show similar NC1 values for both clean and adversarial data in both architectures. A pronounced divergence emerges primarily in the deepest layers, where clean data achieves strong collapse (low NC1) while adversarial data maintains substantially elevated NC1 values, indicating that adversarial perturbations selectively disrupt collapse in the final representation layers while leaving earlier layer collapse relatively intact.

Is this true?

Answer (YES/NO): YES